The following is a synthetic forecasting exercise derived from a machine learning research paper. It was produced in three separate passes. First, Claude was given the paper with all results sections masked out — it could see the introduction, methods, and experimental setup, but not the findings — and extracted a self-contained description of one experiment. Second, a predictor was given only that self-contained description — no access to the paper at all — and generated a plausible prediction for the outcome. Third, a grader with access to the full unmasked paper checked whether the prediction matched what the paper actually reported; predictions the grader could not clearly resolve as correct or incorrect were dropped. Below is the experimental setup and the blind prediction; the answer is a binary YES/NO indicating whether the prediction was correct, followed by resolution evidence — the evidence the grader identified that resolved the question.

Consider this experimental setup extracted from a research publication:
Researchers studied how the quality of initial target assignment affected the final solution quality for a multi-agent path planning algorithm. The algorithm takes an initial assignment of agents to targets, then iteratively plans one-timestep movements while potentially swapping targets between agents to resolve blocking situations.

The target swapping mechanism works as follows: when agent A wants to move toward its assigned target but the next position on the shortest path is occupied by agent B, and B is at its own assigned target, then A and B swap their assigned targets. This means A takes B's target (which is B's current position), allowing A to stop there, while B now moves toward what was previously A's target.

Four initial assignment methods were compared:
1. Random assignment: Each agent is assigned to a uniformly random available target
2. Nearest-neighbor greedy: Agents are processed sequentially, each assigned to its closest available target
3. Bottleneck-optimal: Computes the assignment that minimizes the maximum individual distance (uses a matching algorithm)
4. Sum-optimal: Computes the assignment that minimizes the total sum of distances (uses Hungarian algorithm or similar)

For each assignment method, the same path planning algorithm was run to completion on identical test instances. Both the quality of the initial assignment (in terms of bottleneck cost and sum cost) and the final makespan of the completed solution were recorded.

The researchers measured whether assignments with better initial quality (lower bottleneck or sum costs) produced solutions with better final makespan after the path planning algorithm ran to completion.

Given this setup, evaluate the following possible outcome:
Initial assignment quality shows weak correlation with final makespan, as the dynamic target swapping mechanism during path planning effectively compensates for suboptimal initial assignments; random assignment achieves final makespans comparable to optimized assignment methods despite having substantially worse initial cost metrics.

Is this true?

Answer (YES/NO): NO